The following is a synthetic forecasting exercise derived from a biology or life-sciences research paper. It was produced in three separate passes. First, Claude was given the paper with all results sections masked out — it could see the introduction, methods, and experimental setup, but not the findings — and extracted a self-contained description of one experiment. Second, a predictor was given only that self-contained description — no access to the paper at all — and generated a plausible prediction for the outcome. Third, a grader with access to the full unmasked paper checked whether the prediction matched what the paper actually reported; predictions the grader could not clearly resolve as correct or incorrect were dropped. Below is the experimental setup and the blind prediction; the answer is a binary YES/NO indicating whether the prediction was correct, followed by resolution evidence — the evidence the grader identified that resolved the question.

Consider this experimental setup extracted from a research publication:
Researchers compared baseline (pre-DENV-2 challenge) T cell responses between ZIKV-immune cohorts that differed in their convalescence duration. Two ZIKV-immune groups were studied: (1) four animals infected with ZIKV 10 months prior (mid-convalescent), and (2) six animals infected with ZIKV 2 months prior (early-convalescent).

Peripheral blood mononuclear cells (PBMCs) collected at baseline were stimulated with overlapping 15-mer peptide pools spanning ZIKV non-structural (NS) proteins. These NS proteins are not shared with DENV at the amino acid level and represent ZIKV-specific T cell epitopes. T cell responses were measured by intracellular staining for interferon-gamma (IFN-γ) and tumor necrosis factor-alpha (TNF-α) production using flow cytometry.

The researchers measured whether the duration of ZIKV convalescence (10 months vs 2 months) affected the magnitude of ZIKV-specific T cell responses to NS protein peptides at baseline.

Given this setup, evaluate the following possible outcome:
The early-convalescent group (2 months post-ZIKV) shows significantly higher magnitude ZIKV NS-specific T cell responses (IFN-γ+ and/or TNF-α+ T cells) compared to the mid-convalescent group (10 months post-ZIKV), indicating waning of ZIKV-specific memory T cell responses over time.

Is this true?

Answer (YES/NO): NO